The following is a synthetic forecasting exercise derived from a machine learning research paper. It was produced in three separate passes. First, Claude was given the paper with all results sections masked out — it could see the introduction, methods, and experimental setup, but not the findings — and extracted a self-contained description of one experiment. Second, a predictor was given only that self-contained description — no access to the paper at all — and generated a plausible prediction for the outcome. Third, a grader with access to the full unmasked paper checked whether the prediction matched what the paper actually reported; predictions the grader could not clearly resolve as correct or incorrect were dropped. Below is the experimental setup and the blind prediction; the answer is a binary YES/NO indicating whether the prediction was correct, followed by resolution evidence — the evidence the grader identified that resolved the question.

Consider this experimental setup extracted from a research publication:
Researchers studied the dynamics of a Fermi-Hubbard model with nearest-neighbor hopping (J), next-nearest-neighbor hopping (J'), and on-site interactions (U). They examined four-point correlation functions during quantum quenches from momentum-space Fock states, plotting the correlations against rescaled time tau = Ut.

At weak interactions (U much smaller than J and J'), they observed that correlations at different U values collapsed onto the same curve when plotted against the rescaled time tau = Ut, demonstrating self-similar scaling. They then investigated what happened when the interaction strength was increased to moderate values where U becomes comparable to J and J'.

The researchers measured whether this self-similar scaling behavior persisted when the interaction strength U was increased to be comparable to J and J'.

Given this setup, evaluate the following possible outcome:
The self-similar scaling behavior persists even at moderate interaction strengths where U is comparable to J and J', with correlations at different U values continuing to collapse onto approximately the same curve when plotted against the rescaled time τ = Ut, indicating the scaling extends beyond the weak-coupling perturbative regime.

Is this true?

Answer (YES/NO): NO